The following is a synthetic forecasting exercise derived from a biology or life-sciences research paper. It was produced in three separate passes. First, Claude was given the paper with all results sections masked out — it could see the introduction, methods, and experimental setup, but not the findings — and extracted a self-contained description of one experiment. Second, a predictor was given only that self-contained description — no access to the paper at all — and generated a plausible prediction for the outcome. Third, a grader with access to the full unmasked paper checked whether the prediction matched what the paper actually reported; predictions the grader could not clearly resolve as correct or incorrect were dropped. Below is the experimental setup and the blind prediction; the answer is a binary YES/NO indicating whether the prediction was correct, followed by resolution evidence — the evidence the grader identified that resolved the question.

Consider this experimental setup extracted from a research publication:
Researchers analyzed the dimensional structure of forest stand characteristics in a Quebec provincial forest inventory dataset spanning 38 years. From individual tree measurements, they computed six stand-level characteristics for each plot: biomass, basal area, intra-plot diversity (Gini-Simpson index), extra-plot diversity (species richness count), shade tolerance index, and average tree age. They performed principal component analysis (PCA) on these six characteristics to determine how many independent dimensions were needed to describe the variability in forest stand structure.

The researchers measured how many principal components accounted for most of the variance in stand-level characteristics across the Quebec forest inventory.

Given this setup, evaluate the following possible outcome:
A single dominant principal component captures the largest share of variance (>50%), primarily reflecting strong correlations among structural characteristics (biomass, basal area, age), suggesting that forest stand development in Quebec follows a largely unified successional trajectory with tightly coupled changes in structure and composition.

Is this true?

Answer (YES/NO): NO